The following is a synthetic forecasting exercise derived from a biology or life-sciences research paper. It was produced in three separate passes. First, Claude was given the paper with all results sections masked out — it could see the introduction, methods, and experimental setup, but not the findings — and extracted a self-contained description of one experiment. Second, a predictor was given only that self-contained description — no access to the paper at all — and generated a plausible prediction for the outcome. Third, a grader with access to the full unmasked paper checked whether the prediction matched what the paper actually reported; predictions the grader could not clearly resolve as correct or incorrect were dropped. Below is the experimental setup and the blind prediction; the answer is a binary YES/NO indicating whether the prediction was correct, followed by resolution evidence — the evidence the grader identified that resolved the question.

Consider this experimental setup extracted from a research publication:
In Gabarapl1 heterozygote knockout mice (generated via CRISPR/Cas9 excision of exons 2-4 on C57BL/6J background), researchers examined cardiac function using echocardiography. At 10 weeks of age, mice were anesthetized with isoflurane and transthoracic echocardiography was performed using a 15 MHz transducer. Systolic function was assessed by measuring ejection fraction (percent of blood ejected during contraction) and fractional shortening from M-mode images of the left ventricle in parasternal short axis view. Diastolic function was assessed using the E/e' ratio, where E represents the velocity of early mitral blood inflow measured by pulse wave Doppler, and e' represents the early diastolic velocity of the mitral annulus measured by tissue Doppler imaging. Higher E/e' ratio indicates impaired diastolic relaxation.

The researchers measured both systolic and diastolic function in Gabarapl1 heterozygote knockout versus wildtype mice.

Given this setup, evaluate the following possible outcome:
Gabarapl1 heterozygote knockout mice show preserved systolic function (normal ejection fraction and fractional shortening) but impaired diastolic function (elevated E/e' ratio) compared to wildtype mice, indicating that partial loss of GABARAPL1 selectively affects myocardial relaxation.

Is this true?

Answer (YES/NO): YES